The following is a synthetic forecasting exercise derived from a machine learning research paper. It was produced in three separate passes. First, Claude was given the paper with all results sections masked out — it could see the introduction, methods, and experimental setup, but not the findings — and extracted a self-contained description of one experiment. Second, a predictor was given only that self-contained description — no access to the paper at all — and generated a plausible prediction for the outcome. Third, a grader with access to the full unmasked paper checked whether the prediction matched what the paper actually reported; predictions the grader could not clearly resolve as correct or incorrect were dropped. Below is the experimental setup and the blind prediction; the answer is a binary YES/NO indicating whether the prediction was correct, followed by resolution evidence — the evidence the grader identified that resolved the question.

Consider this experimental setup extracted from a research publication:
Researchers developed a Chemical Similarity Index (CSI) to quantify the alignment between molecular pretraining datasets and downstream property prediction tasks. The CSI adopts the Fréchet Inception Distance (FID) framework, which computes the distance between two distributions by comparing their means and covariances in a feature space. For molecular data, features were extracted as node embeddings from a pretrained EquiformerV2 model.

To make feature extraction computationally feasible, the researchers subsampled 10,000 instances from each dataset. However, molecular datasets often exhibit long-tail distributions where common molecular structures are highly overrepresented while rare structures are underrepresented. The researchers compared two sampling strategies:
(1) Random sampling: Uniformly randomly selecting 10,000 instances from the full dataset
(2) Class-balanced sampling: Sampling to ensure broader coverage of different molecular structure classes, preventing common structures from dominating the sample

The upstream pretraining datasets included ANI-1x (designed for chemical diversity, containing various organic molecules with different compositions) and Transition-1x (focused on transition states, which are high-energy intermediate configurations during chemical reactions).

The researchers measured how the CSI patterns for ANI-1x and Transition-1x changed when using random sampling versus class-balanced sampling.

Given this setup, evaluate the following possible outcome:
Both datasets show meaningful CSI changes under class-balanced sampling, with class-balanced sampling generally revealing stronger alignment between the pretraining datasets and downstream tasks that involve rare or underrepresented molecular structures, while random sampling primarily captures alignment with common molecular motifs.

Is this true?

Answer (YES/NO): NO